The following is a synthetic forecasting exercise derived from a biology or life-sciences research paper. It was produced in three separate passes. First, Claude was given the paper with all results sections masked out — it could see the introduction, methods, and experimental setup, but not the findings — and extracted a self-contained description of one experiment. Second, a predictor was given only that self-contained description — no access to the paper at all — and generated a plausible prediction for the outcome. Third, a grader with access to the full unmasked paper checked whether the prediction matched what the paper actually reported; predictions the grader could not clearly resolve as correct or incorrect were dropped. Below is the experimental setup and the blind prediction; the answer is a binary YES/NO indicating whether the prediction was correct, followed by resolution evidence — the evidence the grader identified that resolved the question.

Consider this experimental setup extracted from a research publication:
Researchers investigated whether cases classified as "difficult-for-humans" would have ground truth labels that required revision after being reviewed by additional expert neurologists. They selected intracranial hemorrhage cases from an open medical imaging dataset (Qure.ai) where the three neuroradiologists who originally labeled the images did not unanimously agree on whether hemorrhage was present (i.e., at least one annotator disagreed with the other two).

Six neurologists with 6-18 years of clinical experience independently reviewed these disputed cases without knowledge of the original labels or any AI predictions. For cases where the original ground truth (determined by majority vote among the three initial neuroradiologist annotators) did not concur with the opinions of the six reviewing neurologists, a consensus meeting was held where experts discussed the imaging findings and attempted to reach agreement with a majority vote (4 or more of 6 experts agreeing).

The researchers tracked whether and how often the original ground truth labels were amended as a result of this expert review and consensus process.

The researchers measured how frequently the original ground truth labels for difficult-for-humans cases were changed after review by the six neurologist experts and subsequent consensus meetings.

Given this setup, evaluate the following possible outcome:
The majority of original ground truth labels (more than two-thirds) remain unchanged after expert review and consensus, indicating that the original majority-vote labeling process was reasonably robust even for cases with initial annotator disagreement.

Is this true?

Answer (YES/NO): YES